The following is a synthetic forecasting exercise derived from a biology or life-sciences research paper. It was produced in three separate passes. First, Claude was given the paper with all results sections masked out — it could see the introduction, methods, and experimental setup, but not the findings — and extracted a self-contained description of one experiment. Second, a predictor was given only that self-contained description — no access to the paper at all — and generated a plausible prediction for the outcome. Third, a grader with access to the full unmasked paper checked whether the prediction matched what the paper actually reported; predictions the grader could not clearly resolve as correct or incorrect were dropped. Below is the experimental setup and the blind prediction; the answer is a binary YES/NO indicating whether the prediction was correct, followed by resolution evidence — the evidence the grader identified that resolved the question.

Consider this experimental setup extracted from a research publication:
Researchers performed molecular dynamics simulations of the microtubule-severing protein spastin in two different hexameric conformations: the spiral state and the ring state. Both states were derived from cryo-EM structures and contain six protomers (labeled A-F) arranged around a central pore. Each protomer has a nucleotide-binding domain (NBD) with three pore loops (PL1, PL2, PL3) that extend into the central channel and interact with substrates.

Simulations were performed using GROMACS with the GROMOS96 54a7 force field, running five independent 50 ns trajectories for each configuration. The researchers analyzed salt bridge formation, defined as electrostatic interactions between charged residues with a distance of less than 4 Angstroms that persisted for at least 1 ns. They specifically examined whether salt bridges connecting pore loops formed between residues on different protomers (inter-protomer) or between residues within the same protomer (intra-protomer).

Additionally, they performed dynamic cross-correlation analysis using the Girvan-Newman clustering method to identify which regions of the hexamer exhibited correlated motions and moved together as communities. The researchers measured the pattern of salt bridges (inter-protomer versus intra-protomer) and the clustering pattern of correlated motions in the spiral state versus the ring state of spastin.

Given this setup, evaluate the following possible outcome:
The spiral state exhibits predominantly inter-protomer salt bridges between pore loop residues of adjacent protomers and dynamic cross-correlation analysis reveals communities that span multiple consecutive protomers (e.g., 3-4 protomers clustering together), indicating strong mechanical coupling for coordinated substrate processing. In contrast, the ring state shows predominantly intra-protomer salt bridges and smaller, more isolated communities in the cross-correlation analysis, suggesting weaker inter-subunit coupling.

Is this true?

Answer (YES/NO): NO